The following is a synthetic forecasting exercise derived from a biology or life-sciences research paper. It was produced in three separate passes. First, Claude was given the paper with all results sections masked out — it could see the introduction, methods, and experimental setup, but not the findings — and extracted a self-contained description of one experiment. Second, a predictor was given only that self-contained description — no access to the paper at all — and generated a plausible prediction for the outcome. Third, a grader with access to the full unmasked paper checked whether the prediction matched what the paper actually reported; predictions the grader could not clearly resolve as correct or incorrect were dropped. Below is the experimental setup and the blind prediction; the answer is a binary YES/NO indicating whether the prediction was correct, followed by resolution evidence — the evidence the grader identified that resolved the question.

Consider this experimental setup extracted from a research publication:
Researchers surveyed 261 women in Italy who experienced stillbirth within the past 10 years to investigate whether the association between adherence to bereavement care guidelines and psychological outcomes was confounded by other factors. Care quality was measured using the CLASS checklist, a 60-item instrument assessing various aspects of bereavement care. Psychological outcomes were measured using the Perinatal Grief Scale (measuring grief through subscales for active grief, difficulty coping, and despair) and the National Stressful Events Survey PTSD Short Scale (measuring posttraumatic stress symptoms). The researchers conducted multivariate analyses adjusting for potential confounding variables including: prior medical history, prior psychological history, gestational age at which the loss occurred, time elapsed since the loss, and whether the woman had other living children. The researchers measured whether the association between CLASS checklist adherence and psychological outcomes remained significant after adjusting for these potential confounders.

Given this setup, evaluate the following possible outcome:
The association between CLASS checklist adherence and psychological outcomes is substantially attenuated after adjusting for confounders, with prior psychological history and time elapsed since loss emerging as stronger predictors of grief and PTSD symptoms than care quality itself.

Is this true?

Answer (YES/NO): NO